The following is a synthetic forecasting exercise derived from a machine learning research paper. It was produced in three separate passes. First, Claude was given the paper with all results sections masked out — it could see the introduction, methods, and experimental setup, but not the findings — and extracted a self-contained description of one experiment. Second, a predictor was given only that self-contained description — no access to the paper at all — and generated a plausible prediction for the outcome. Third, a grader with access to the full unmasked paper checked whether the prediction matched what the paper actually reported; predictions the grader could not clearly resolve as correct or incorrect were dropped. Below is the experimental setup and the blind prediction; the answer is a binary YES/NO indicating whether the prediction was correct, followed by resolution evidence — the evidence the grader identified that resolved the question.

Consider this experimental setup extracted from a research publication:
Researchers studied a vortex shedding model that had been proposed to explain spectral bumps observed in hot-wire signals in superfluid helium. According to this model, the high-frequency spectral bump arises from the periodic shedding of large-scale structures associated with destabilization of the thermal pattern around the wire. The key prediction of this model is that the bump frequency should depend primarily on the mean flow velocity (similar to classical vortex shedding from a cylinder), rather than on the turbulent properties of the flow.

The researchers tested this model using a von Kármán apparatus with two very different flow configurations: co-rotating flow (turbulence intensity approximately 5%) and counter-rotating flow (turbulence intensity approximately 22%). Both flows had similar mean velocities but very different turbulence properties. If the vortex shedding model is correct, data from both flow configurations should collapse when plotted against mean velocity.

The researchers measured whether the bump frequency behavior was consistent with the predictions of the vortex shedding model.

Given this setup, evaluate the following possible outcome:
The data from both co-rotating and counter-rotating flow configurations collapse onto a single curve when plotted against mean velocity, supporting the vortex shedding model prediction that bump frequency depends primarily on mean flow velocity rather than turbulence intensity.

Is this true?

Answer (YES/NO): NO